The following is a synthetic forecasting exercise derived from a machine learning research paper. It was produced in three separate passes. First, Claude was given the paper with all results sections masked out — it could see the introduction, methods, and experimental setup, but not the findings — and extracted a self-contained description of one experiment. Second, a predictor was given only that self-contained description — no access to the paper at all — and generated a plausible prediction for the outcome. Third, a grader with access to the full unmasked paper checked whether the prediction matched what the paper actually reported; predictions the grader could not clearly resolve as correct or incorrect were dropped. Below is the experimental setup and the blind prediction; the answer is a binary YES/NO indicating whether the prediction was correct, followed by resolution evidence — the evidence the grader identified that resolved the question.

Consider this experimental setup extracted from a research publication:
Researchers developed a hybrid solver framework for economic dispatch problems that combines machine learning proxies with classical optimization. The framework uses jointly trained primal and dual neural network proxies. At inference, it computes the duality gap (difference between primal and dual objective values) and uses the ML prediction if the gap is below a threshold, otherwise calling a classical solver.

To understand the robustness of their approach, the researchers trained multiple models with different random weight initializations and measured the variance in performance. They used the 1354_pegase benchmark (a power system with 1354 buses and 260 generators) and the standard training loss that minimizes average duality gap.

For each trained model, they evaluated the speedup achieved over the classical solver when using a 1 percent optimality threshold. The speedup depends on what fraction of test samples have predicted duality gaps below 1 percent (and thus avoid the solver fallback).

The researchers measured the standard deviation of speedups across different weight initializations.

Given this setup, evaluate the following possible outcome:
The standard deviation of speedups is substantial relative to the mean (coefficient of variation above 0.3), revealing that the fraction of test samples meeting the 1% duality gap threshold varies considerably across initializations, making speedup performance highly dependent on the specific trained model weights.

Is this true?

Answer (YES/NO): YES